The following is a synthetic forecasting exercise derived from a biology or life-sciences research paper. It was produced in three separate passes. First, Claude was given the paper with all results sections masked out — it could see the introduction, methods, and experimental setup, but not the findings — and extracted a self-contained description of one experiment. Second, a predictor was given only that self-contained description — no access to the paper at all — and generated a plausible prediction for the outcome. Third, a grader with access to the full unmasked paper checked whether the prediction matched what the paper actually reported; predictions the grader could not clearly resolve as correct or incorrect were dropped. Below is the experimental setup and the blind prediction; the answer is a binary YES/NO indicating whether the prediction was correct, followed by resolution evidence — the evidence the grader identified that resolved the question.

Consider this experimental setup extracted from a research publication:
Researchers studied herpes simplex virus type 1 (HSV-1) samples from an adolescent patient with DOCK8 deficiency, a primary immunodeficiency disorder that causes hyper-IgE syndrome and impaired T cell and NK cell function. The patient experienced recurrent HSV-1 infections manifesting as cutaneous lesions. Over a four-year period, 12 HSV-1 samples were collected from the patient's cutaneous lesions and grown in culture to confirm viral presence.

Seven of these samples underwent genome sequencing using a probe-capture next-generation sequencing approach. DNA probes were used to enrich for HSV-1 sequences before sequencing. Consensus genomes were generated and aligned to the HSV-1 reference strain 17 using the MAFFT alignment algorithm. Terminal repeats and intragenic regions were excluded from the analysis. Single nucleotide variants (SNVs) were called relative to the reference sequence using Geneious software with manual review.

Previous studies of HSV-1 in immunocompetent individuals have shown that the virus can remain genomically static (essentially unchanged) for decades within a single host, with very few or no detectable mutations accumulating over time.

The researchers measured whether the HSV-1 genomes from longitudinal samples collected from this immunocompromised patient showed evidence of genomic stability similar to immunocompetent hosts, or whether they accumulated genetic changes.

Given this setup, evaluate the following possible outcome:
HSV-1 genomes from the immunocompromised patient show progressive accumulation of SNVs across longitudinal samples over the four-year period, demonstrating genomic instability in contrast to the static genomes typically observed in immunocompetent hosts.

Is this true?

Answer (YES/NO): YES